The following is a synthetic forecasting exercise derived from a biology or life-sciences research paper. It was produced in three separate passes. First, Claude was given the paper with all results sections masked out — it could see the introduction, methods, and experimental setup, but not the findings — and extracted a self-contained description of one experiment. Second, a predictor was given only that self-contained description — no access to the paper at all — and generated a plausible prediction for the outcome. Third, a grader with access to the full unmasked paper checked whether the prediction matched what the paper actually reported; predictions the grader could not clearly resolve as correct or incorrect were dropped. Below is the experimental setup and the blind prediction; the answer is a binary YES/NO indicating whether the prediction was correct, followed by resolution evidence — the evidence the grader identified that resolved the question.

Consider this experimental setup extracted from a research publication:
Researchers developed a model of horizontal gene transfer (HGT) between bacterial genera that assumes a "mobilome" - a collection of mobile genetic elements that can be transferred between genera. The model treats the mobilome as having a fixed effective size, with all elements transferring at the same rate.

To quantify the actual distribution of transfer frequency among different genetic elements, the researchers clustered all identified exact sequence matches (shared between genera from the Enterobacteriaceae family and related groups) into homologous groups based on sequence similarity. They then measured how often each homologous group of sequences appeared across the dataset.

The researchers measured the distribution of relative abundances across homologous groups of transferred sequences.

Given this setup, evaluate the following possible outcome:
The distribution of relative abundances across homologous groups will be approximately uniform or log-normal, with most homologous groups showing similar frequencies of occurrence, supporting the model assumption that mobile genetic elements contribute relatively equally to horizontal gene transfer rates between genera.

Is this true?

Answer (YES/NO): NO